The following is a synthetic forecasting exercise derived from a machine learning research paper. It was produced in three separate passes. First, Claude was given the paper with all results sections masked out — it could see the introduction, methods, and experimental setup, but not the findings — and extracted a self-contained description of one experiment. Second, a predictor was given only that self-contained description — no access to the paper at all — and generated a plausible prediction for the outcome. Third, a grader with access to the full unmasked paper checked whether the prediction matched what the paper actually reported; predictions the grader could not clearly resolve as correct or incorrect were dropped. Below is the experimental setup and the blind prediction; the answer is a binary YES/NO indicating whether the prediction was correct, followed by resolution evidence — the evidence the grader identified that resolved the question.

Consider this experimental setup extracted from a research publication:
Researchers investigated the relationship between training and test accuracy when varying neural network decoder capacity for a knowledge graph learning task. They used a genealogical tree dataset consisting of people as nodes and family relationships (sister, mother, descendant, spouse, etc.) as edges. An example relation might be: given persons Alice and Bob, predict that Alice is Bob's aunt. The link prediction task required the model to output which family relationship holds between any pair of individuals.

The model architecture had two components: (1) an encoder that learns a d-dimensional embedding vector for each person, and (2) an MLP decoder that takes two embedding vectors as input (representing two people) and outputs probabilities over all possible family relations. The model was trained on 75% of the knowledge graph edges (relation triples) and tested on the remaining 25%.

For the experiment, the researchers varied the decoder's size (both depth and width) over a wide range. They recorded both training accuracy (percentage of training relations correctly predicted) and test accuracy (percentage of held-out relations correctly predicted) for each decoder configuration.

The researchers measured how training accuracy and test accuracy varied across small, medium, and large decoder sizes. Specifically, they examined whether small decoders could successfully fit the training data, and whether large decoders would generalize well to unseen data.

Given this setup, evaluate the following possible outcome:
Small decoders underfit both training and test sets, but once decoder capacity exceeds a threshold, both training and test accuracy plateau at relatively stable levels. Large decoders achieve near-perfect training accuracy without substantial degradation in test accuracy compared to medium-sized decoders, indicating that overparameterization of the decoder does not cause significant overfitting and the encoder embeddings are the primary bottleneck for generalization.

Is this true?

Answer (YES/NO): NO